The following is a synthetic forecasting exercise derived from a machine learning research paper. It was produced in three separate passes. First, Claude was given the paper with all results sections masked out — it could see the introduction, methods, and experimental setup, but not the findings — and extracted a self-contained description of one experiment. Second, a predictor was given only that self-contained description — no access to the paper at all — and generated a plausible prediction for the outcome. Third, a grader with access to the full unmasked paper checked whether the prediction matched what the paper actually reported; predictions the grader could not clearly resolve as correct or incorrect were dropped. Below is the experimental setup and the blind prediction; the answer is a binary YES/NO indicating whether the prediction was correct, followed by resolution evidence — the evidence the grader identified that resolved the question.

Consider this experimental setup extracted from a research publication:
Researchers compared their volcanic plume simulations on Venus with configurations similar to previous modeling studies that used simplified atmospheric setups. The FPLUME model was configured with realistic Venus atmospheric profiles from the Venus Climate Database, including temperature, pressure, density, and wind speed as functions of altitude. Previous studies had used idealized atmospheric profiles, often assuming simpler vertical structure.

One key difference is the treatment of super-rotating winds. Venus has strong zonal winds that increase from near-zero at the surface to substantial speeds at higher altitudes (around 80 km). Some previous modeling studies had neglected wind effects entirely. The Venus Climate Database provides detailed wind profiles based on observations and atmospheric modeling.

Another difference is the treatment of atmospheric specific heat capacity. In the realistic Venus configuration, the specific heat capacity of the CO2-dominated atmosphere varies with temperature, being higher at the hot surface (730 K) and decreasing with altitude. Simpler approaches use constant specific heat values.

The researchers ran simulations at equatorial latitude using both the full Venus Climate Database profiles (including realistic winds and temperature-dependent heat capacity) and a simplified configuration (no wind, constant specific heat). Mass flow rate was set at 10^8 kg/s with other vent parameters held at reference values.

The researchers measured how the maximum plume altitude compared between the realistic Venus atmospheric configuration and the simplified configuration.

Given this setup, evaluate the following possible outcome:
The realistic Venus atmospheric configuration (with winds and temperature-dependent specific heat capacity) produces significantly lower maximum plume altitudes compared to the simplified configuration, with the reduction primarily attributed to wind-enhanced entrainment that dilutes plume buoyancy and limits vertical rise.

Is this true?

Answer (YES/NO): NO